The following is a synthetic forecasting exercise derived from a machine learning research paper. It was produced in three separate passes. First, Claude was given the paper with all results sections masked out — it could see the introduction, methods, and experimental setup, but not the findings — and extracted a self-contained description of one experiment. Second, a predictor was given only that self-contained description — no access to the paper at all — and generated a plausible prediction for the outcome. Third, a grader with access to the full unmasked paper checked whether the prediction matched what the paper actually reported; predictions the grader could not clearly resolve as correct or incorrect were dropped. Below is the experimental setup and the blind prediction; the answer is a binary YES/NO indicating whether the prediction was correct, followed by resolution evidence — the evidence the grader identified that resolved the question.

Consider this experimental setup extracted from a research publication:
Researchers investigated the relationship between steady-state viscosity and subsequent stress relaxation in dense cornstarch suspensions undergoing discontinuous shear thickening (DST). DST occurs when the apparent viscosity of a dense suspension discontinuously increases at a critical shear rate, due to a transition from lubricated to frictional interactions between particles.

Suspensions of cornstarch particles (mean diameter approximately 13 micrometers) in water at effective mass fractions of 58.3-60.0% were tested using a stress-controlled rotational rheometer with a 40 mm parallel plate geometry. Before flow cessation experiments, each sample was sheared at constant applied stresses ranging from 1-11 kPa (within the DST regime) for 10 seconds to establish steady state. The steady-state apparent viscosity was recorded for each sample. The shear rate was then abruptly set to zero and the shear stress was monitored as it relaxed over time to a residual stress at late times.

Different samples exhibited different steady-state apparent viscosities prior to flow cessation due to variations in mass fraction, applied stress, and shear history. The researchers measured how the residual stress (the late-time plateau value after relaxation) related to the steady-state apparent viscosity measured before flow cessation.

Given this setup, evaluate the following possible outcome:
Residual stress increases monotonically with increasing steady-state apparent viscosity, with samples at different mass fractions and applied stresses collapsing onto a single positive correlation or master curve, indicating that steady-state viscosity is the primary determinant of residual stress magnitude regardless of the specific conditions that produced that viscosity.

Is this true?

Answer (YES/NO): NO